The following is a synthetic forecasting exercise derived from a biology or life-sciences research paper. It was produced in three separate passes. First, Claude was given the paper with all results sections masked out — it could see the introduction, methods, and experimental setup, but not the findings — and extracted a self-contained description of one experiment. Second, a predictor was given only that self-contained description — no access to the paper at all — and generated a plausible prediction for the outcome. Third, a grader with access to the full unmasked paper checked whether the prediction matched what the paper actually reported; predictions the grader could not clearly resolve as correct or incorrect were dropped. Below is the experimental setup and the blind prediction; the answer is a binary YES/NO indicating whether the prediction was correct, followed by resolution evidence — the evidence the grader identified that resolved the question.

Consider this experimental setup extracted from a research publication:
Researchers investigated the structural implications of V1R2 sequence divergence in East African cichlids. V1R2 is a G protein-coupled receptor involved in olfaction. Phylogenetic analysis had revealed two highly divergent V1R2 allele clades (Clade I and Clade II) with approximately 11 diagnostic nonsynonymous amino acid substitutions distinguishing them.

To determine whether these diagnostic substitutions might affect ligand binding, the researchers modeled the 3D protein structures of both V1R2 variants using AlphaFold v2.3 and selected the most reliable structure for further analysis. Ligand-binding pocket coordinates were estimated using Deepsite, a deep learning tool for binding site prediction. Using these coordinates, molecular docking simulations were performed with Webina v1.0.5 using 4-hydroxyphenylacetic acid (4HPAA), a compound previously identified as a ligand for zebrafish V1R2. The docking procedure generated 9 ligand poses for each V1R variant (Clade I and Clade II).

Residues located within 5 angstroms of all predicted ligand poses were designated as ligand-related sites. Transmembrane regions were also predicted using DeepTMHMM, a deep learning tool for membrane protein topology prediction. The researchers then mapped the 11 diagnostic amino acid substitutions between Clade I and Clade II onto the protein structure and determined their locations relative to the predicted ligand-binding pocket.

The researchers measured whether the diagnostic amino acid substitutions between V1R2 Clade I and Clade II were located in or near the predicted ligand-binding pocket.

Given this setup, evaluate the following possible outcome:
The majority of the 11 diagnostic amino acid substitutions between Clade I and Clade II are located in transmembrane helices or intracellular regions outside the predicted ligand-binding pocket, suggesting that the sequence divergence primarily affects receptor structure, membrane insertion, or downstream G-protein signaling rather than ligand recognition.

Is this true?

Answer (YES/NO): NO